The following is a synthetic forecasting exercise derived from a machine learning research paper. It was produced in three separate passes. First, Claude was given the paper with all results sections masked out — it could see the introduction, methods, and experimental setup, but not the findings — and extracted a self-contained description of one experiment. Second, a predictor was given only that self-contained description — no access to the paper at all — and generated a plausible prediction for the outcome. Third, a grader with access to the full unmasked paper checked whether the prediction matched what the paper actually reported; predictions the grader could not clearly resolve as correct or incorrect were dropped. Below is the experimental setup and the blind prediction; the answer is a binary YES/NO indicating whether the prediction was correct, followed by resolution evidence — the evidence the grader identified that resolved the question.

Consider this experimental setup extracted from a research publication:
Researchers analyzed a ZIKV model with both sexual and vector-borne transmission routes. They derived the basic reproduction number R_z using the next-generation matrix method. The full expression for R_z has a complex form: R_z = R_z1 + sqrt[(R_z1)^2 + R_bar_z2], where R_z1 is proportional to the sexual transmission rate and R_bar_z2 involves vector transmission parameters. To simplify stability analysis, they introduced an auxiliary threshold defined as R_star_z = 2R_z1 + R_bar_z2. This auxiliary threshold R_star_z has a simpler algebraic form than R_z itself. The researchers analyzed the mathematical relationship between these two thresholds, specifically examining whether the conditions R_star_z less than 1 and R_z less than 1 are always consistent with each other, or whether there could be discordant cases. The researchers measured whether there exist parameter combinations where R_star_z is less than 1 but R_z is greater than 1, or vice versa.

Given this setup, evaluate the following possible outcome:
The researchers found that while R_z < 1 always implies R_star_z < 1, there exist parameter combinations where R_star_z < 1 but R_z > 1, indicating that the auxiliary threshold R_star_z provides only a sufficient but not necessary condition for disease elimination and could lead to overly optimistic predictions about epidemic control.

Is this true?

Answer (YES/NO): NO